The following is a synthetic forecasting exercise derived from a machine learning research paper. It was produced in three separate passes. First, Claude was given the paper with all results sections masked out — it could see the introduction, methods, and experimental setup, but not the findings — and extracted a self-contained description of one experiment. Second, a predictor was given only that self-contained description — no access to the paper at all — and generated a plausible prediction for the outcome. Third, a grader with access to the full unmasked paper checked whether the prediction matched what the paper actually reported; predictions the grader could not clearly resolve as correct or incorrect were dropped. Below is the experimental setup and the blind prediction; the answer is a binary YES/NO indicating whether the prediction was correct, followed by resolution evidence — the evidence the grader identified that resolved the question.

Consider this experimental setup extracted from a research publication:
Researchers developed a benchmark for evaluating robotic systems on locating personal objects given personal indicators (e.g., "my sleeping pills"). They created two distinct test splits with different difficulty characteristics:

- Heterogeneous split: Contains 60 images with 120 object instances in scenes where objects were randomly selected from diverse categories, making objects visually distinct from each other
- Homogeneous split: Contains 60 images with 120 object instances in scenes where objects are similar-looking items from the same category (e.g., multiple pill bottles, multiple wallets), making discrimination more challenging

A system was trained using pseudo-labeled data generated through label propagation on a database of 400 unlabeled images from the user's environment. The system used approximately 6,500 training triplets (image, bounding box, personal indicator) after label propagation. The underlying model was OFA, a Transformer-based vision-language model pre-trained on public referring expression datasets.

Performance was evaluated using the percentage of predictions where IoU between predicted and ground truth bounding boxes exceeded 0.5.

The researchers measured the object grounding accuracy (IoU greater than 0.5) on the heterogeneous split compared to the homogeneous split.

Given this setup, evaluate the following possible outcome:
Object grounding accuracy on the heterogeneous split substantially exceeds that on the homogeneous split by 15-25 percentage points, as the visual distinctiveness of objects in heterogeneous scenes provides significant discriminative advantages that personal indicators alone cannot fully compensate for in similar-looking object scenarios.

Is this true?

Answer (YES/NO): YES